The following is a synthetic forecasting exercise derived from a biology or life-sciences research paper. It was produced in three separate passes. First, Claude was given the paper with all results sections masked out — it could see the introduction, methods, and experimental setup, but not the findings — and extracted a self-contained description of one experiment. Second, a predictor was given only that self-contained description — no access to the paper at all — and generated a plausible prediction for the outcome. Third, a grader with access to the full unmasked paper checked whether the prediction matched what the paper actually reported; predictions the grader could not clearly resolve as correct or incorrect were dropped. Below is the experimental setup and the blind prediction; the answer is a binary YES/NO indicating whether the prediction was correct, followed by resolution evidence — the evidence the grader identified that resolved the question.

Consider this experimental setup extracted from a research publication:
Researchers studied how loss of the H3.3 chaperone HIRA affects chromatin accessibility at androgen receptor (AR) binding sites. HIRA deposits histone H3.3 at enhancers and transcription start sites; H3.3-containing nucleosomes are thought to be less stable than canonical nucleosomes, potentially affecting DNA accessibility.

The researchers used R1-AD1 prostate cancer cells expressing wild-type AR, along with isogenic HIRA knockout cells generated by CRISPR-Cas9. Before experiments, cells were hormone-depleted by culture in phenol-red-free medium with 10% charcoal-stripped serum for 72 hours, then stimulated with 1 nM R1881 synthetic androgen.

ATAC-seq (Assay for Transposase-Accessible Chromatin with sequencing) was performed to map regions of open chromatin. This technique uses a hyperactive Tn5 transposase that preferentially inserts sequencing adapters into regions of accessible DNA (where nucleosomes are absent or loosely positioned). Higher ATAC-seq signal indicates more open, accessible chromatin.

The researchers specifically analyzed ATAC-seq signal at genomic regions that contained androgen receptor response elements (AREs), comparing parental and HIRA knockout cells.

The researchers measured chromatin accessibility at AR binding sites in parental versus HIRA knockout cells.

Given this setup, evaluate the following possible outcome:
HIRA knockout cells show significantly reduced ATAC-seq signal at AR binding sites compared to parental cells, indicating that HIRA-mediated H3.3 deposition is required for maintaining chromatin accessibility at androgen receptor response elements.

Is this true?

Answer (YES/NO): YES